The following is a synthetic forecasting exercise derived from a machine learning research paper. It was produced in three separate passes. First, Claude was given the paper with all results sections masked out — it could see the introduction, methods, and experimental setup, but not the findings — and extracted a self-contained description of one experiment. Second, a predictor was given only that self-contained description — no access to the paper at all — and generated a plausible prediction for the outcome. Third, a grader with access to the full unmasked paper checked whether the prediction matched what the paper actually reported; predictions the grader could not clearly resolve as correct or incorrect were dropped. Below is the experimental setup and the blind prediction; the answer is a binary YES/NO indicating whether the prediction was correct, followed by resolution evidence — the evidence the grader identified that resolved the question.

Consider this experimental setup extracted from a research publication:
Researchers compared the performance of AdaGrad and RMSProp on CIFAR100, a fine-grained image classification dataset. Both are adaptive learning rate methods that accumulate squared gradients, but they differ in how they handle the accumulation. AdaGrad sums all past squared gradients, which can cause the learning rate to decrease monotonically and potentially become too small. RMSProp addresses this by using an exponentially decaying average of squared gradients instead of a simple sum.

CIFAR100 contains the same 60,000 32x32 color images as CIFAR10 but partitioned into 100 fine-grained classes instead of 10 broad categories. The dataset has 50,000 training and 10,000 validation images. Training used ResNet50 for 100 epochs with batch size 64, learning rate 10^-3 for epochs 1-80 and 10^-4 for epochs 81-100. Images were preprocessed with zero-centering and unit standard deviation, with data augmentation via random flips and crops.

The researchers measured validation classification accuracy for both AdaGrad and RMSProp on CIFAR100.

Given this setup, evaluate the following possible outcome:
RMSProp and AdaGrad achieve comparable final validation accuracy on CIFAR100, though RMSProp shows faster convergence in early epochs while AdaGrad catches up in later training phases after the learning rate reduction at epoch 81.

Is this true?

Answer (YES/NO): NO